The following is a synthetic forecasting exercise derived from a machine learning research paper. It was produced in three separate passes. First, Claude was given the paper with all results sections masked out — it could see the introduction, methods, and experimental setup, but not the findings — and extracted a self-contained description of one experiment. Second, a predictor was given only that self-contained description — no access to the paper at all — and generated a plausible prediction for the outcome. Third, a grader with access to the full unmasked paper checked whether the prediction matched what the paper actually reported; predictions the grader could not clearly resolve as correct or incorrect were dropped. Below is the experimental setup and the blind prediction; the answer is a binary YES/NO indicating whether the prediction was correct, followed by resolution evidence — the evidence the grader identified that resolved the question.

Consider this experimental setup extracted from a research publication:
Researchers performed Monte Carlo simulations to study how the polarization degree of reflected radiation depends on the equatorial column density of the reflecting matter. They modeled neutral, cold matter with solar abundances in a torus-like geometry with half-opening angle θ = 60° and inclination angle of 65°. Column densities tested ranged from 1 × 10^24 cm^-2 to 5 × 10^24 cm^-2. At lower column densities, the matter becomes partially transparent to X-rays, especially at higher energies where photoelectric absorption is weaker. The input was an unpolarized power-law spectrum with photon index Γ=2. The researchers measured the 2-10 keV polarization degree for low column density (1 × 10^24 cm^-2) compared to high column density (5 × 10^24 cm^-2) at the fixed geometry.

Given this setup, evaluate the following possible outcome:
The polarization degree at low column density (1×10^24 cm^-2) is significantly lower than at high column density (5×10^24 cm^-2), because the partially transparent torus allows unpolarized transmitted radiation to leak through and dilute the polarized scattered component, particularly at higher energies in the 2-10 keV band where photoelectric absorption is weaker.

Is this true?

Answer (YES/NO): YES